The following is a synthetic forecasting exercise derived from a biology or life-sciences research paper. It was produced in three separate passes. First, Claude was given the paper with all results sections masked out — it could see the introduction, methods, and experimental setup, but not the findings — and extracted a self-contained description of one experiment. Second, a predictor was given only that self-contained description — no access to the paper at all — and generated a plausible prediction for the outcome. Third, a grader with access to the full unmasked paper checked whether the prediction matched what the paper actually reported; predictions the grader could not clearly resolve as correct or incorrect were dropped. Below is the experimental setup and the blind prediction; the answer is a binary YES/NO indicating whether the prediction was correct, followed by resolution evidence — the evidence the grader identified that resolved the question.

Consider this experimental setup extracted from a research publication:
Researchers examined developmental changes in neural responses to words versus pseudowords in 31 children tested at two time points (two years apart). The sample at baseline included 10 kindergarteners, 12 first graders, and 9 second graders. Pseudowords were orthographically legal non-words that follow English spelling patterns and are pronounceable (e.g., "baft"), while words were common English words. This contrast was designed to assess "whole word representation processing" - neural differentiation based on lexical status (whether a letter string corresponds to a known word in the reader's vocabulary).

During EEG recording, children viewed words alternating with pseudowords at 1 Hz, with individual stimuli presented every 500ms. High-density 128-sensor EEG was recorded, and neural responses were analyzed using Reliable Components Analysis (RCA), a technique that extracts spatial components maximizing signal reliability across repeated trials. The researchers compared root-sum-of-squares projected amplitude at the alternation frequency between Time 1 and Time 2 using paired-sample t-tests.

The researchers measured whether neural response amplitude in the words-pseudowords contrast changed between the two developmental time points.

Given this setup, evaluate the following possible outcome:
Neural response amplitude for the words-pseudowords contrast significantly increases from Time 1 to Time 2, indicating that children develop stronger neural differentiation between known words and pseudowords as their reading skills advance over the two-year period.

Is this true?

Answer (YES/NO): NO